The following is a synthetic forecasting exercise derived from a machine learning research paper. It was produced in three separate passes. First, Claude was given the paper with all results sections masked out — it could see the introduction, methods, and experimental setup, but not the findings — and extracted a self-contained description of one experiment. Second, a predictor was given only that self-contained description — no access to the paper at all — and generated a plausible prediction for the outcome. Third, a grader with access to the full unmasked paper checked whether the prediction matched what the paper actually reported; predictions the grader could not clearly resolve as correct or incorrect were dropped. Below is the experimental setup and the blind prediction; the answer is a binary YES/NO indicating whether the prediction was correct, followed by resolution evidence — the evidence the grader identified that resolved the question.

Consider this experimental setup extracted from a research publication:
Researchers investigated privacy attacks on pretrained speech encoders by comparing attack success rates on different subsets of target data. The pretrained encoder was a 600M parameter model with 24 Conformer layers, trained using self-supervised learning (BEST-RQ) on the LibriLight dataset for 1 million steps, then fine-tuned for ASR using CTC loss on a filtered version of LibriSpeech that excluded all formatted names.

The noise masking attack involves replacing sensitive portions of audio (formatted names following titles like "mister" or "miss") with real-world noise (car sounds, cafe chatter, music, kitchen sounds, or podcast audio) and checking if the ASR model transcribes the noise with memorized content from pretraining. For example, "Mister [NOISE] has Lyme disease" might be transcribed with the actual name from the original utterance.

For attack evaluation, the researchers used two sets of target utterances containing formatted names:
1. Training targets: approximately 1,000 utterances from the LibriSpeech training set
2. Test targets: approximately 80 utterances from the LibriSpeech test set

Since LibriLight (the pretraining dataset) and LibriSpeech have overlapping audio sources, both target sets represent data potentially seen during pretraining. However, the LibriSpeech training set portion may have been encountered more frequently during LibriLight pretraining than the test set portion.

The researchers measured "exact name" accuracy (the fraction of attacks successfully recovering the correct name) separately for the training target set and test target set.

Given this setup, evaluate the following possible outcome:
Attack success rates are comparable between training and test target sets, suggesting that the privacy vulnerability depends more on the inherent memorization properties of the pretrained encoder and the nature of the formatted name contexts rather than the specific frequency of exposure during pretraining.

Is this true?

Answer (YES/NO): NO